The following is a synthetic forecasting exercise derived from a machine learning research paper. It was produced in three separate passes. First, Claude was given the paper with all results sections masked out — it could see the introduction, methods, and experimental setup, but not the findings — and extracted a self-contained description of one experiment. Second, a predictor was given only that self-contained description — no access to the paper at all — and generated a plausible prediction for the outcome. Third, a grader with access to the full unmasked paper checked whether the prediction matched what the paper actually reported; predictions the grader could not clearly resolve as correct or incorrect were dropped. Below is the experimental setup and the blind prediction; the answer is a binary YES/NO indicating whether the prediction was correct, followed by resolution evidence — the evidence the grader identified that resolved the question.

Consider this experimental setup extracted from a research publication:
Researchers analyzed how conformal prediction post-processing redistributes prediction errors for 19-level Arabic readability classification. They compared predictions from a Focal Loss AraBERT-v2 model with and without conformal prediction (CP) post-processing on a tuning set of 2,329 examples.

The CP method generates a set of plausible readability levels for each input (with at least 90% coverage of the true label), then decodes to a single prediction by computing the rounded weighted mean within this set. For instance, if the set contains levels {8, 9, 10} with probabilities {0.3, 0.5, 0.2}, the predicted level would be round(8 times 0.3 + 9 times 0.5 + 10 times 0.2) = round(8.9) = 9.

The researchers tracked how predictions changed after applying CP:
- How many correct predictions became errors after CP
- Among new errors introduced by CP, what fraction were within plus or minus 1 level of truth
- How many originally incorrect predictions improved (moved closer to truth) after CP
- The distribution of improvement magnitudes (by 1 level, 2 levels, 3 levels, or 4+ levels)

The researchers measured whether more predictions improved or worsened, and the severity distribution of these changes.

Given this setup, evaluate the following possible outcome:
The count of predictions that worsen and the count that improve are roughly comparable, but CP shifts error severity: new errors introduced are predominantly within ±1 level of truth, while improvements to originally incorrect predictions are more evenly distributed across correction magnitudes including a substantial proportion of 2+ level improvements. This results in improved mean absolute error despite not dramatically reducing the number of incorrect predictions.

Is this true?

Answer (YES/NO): NO